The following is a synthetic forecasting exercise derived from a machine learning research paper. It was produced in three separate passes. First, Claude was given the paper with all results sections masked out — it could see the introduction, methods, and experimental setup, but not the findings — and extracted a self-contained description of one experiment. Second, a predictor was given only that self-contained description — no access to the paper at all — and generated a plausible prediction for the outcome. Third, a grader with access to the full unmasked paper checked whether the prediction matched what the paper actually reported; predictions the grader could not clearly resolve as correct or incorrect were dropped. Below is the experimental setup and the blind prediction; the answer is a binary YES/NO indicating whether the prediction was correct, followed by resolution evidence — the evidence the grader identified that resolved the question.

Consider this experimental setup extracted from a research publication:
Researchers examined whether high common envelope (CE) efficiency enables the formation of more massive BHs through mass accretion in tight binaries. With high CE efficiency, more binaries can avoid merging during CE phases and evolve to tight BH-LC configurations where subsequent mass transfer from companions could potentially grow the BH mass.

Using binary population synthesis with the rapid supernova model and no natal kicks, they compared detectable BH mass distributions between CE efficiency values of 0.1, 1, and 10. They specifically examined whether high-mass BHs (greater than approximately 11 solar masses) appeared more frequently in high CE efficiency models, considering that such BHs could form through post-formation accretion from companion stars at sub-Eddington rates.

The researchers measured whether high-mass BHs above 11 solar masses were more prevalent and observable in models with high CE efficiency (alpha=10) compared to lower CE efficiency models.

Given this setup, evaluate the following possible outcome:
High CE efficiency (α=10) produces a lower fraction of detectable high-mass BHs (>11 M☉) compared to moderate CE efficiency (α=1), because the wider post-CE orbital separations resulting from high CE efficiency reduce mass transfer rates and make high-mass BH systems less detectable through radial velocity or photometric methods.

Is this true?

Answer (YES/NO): NO